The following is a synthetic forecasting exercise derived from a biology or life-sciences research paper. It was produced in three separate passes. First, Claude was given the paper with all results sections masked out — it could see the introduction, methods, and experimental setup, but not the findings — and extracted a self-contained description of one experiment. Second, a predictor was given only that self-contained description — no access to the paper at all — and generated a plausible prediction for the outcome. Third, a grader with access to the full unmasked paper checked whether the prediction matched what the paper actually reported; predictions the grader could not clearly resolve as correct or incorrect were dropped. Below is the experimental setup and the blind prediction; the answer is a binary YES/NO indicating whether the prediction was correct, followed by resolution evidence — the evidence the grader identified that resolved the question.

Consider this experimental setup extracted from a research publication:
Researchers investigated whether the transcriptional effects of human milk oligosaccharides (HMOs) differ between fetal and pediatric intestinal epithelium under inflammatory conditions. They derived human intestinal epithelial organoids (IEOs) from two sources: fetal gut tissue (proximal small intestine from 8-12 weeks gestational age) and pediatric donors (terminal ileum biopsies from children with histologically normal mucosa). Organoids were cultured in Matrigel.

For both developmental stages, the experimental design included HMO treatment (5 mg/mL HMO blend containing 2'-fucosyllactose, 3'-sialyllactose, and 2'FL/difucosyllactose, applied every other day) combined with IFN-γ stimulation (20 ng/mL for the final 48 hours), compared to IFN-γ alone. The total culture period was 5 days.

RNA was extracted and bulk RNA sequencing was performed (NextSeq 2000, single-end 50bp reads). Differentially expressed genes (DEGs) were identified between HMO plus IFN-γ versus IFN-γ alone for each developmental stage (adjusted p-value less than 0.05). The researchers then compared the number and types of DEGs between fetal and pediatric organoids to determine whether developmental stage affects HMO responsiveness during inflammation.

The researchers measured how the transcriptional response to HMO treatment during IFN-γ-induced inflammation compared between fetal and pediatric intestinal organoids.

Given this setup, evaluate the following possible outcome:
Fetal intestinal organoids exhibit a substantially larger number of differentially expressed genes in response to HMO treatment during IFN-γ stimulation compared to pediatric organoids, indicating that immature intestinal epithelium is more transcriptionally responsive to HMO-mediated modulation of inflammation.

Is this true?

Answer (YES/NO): NO